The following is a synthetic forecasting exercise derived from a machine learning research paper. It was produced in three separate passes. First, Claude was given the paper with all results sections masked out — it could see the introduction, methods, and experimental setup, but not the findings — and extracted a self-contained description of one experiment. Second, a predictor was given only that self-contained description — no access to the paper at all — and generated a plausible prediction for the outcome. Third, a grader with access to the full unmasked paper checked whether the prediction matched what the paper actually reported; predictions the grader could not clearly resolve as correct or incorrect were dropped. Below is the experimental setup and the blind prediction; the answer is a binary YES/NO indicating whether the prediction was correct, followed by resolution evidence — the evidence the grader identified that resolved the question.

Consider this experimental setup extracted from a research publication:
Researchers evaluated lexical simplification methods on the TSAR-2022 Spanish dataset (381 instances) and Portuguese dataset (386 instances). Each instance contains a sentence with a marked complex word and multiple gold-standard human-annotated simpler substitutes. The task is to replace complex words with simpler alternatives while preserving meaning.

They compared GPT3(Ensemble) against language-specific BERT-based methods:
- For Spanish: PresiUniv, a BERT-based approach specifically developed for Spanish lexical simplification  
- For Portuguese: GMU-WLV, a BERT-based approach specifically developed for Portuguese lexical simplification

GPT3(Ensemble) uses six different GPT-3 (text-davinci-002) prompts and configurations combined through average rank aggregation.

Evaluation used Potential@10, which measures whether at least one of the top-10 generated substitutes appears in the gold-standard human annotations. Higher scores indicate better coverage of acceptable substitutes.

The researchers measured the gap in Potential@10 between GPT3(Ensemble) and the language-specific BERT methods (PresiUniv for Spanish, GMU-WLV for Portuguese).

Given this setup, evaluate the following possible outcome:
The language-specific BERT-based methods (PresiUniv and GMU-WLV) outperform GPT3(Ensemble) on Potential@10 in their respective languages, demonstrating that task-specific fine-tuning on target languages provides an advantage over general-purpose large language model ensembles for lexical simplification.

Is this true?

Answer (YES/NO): NO